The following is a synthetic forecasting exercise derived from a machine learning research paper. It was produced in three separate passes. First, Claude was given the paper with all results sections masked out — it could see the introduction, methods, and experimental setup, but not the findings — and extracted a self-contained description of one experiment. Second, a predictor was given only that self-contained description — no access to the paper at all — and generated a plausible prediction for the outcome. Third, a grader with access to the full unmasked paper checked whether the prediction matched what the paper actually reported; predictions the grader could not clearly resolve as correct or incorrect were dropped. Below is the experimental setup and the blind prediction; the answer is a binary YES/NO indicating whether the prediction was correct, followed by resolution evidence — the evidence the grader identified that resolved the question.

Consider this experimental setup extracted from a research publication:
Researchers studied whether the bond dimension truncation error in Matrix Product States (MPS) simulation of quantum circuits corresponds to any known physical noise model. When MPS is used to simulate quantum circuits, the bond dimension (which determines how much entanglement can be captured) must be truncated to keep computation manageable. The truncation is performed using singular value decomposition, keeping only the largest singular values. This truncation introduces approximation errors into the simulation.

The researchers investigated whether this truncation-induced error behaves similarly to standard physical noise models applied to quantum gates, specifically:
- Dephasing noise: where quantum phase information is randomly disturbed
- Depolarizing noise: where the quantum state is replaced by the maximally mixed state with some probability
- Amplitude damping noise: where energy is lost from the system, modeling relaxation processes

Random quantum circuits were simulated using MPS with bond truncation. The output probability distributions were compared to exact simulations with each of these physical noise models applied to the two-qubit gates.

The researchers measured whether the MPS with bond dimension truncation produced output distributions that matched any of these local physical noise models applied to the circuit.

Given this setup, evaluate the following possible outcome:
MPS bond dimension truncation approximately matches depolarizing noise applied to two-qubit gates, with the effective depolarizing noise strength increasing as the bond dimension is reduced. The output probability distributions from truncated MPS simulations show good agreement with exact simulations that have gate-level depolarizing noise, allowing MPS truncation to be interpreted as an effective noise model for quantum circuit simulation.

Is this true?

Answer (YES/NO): NO